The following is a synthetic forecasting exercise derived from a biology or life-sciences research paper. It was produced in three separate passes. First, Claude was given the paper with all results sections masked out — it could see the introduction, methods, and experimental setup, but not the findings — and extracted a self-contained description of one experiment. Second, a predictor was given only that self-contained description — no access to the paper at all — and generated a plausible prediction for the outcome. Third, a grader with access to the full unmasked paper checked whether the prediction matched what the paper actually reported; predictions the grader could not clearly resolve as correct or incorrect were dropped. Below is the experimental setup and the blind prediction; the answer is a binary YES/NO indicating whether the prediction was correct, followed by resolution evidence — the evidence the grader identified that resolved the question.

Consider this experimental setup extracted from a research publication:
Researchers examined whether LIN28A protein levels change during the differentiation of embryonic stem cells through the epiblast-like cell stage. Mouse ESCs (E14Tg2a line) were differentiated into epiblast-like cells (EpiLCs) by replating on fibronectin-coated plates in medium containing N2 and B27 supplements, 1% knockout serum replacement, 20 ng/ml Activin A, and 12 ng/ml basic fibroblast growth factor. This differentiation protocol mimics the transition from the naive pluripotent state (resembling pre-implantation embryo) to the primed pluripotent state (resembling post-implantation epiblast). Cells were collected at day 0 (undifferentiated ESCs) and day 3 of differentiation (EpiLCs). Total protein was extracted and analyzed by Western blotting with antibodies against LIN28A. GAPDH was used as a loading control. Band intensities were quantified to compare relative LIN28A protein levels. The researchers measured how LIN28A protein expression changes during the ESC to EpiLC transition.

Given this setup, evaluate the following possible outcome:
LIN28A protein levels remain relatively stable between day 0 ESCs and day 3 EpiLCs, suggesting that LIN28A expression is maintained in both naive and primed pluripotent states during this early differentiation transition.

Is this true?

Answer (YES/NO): NO